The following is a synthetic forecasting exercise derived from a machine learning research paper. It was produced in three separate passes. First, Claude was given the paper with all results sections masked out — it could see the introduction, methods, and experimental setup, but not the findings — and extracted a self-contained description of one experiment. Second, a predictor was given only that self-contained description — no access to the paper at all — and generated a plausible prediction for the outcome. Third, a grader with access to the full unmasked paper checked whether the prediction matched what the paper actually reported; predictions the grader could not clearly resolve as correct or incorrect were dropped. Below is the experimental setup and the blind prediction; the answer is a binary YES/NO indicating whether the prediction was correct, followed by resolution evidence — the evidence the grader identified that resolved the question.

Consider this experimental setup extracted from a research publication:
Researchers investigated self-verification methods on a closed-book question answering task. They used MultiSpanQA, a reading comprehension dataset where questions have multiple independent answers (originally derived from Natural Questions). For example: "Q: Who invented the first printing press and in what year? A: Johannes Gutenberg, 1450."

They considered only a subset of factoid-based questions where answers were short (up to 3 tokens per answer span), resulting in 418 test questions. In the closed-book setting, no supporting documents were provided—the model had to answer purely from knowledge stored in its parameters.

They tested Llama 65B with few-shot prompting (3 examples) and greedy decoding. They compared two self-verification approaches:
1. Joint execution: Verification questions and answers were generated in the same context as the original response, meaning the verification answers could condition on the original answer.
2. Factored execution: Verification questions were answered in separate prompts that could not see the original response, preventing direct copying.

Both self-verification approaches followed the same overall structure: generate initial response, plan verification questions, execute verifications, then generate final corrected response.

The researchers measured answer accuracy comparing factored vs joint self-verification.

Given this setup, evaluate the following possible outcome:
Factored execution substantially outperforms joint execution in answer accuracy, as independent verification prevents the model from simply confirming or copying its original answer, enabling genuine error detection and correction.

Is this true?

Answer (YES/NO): NO